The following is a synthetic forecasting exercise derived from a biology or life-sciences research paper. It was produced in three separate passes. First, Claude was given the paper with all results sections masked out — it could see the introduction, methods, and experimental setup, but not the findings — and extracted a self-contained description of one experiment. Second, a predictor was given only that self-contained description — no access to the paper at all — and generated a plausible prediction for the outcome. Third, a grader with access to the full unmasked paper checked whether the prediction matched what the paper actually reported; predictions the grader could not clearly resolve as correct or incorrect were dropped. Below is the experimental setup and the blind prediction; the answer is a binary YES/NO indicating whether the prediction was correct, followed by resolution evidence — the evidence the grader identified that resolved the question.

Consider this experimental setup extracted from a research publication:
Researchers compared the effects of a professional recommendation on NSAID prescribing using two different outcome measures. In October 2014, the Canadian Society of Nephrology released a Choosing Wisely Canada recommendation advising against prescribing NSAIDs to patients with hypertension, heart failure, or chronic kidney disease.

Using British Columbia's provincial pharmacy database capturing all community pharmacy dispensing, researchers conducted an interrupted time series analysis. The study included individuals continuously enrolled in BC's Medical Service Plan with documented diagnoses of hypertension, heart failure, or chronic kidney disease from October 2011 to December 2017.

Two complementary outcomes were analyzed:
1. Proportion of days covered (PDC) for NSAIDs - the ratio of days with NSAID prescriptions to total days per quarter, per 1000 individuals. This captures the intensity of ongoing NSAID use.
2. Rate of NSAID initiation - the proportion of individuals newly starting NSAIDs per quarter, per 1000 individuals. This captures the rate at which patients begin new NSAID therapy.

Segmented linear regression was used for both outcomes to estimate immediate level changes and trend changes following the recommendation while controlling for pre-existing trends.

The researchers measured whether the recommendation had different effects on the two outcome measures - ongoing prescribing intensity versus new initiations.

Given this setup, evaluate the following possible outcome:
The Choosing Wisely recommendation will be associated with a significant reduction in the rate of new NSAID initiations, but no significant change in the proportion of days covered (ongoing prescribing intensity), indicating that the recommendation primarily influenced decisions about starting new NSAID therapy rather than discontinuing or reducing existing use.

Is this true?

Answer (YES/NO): NO